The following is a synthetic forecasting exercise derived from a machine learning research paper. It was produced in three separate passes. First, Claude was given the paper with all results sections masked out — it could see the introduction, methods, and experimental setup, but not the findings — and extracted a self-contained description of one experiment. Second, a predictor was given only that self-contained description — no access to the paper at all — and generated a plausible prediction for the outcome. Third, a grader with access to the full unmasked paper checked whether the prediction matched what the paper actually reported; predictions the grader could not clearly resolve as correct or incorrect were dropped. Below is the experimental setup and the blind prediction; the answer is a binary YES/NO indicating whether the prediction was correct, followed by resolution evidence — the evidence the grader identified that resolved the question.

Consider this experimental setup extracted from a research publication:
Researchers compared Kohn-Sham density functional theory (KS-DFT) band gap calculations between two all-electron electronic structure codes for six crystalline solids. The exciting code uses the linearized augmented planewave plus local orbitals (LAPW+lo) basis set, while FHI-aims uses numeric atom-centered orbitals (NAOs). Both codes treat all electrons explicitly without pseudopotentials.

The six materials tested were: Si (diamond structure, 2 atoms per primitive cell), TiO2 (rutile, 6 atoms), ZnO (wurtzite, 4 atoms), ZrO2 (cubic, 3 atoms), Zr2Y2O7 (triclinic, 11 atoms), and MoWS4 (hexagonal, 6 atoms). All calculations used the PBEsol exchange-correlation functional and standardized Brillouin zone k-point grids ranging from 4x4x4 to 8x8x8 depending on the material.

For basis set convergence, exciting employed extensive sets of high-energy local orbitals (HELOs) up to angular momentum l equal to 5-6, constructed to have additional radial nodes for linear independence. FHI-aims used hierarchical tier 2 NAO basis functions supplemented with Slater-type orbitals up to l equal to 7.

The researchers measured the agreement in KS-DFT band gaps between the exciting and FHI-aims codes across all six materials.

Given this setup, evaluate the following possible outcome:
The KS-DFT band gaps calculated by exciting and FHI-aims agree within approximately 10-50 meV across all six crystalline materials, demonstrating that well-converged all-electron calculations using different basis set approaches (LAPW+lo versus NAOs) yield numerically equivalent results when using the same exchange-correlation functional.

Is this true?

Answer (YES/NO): YES